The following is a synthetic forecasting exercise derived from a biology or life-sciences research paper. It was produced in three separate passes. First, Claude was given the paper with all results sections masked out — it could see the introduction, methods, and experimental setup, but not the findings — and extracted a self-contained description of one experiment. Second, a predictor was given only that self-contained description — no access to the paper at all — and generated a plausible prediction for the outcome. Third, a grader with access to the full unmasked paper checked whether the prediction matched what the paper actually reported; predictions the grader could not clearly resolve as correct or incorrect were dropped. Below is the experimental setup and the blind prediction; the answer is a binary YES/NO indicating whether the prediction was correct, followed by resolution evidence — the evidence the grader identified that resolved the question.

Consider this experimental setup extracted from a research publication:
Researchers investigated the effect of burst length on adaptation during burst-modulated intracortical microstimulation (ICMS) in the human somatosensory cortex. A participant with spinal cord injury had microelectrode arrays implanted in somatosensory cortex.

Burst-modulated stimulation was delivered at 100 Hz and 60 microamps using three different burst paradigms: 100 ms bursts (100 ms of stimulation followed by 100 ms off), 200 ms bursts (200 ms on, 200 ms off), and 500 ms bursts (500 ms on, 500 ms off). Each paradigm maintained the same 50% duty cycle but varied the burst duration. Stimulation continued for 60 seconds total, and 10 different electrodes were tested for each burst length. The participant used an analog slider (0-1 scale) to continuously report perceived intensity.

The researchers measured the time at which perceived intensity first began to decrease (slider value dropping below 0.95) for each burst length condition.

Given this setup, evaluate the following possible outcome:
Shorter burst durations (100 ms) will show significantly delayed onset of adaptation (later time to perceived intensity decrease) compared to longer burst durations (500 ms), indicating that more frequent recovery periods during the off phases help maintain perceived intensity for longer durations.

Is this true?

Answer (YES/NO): NO